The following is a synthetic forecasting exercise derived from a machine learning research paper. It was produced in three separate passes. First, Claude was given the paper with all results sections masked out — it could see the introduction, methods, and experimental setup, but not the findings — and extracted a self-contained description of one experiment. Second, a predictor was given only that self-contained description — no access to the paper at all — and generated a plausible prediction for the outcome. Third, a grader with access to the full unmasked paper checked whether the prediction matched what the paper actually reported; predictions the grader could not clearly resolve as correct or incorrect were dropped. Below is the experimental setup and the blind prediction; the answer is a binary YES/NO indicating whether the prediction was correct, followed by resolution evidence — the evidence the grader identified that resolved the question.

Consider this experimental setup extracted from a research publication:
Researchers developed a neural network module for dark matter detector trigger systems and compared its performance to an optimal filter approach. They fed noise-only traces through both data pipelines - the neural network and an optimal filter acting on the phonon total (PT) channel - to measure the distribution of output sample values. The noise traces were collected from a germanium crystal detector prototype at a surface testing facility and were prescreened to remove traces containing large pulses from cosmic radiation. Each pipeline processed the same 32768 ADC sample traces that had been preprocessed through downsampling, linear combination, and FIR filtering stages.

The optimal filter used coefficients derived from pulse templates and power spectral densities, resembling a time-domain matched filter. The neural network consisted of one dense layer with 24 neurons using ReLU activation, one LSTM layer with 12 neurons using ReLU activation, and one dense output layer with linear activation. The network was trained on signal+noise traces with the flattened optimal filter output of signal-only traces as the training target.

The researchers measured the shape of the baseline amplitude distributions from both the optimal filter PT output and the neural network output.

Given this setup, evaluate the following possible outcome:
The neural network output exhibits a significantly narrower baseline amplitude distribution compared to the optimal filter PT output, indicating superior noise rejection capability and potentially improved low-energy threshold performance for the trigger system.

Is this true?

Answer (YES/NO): YES